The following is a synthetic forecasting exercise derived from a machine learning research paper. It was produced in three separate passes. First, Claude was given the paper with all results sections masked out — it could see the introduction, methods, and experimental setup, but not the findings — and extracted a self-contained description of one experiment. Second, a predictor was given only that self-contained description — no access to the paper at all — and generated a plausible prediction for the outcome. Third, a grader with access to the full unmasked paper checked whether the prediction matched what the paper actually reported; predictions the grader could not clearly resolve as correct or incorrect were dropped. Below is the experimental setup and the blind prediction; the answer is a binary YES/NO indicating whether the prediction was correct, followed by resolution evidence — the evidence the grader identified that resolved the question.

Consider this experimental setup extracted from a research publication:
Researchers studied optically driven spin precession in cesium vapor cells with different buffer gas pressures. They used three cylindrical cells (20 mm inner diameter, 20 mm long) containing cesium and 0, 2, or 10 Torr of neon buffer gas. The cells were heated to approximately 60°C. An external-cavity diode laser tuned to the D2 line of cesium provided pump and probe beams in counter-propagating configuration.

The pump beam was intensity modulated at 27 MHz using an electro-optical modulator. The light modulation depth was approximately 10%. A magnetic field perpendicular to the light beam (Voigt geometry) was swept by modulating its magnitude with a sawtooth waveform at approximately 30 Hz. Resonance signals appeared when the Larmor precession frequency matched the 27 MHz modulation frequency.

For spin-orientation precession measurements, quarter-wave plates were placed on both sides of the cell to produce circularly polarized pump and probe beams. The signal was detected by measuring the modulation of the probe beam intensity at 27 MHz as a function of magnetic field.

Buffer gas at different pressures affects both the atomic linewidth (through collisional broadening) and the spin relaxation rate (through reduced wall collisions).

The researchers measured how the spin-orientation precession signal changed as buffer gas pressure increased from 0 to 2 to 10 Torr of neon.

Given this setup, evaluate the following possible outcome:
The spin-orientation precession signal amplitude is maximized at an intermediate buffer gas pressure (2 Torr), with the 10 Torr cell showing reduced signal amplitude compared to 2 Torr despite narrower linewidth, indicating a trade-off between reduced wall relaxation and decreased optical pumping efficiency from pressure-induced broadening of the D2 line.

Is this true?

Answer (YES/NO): NO